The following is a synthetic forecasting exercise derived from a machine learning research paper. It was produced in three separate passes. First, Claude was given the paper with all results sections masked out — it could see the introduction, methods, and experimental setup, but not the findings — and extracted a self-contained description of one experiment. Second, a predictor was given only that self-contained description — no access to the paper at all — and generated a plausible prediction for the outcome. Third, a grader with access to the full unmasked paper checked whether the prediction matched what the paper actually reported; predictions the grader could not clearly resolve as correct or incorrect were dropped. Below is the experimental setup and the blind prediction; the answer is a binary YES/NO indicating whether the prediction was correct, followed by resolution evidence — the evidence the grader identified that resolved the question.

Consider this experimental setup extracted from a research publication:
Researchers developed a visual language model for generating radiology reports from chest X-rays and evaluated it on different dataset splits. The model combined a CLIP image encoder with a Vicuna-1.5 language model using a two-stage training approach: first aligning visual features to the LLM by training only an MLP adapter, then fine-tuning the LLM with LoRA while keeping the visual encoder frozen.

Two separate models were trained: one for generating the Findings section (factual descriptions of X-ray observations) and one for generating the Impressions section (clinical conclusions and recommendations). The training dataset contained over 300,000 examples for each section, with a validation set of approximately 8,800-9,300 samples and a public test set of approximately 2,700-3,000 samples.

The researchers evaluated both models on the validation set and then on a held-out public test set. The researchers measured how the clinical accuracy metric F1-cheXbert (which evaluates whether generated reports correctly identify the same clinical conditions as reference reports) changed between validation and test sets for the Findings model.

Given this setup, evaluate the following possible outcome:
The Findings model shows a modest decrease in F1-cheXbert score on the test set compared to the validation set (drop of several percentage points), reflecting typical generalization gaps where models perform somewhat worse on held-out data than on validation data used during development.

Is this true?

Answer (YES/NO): NO